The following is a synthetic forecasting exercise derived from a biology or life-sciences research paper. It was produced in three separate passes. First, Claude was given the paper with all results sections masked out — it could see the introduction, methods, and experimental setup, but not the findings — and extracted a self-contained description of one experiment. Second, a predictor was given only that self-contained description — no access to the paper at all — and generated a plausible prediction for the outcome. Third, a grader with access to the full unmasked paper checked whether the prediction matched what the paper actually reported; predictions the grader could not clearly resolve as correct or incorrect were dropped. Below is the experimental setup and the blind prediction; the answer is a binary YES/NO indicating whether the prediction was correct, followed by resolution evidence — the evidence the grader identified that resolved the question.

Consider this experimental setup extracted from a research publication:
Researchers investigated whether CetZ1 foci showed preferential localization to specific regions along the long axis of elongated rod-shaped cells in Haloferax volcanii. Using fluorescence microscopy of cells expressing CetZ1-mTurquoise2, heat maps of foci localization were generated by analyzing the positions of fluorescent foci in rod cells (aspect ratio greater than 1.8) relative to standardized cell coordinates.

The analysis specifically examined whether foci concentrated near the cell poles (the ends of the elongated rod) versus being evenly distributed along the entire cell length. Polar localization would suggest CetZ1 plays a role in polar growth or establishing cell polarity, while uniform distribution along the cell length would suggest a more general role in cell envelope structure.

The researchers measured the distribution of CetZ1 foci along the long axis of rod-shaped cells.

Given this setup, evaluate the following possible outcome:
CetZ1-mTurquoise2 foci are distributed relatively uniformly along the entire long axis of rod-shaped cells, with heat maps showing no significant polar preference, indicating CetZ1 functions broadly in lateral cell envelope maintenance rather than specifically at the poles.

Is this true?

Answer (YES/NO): NO